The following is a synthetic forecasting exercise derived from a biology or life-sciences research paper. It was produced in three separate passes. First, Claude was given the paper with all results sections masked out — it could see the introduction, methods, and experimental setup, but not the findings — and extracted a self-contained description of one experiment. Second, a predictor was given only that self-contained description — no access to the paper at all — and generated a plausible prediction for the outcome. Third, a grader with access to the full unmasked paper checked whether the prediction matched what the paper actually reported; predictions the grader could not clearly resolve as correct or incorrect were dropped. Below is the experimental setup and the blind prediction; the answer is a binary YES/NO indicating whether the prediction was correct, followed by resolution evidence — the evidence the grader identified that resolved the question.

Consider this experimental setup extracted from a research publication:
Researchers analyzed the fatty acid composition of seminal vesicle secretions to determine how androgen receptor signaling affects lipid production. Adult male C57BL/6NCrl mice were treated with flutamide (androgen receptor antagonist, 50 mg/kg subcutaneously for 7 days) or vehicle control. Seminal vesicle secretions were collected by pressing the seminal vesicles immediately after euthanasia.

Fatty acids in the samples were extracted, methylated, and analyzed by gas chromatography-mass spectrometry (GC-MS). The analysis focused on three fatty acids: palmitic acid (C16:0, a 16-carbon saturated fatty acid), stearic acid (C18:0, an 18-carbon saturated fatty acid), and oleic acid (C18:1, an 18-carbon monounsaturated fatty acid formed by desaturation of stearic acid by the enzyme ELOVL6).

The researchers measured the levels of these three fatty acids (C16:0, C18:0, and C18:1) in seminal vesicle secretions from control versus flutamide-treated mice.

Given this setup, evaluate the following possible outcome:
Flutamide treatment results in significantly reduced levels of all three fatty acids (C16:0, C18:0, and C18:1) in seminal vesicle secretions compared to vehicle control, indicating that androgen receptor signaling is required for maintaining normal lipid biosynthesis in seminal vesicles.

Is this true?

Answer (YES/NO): NO